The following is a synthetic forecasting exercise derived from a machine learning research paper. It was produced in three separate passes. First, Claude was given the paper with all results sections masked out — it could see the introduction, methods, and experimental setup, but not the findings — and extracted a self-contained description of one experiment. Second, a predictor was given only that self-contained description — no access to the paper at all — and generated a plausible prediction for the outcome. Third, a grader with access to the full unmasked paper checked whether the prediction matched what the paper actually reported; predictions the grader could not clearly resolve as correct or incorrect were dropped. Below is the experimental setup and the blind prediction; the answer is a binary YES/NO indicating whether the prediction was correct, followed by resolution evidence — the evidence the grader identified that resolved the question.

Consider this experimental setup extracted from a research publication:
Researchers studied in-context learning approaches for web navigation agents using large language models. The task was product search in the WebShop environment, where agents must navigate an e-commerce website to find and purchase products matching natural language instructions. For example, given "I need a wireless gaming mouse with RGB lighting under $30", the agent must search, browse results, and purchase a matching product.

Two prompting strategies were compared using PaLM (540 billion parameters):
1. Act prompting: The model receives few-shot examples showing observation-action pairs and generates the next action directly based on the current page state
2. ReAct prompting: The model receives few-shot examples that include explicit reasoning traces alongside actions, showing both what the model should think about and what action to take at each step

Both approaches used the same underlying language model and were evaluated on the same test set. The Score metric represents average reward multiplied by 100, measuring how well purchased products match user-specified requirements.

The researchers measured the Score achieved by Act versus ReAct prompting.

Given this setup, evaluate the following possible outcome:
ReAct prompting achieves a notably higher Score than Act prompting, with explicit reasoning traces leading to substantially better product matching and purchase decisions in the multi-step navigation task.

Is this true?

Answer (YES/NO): YES